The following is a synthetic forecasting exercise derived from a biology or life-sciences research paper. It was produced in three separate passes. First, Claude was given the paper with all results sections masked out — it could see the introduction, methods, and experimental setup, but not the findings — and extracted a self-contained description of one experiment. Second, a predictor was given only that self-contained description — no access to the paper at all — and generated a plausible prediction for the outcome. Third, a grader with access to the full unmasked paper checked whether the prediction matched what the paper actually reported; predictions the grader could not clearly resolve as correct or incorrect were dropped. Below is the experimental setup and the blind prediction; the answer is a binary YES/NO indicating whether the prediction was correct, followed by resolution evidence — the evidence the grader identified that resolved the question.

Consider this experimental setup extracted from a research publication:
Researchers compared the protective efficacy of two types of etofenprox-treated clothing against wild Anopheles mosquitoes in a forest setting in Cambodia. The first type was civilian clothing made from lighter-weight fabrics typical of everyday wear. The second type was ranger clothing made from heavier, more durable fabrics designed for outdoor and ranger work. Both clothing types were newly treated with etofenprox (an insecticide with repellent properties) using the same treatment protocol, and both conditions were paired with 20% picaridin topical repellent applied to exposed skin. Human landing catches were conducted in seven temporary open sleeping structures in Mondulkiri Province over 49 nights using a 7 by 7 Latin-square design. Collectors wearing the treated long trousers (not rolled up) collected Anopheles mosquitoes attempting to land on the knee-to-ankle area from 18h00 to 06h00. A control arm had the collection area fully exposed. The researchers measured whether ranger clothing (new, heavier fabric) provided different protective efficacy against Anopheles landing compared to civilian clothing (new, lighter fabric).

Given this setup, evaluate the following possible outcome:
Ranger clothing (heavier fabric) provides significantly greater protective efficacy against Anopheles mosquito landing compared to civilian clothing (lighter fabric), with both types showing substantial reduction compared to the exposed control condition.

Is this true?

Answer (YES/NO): NO